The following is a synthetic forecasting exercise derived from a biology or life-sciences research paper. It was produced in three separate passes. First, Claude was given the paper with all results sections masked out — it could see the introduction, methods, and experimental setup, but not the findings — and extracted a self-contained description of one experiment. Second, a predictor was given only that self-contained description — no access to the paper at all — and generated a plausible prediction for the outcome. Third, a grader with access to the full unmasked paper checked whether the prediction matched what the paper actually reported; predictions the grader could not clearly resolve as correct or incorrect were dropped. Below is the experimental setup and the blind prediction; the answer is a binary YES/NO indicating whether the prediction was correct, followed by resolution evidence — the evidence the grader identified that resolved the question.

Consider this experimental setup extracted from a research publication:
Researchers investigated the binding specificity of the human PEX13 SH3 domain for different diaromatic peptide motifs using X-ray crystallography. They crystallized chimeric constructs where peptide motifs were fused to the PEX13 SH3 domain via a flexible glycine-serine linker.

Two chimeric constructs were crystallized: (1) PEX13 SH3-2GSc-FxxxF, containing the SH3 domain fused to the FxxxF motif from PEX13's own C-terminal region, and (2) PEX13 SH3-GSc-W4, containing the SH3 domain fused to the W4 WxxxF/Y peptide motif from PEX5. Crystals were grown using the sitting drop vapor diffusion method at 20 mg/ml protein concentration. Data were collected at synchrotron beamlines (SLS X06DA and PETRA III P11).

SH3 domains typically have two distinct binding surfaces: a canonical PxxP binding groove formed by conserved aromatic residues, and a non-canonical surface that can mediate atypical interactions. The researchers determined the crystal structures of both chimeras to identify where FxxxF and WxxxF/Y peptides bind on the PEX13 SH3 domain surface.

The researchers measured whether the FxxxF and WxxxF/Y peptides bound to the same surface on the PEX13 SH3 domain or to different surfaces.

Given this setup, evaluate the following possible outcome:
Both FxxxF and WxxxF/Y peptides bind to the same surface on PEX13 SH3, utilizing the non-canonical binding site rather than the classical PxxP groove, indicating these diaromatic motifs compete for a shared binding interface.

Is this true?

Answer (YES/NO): YES